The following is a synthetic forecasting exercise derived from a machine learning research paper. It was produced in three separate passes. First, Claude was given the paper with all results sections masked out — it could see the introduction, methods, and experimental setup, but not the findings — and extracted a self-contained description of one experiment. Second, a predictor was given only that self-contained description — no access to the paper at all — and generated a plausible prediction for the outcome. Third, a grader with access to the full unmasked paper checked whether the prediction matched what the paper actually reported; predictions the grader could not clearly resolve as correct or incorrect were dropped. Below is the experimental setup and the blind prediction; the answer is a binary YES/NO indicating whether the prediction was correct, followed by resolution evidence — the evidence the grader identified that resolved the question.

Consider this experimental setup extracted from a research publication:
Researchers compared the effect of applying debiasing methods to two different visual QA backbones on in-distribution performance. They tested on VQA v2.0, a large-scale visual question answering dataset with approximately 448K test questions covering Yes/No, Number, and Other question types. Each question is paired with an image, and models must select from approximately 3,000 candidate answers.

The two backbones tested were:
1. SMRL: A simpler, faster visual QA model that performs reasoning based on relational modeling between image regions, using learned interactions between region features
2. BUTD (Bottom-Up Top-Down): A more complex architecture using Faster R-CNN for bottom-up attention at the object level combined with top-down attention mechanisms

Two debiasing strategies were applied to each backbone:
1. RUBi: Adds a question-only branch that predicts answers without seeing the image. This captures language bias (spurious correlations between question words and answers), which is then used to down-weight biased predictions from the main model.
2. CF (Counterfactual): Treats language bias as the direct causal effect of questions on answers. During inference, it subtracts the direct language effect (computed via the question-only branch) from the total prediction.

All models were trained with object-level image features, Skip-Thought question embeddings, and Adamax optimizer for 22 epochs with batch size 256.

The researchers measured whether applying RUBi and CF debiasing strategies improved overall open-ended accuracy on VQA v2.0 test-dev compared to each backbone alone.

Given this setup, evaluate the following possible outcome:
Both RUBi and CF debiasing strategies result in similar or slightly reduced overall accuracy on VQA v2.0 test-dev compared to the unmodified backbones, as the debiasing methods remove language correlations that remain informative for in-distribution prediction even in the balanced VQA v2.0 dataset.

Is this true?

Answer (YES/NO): YES